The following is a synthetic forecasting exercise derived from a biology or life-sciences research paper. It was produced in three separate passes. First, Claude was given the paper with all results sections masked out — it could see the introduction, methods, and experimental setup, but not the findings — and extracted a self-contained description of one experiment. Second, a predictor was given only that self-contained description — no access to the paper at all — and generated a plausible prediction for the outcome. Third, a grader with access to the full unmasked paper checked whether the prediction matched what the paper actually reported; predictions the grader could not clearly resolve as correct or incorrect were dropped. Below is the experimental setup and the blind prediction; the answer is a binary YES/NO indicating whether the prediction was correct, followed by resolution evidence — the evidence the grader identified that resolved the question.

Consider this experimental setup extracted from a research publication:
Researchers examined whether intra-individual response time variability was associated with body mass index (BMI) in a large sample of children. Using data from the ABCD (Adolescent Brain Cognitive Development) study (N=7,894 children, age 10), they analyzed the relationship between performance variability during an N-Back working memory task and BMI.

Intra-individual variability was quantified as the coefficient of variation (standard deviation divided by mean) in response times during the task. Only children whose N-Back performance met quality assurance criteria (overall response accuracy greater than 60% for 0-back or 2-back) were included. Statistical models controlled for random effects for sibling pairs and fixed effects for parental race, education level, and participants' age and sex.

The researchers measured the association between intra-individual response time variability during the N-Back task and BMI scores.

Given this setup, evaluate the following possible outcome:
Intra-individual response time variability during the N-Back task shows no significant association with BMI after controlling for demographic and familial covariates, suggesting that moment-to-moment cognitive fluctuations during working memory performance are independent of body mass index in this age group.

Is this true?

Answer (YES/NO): NO